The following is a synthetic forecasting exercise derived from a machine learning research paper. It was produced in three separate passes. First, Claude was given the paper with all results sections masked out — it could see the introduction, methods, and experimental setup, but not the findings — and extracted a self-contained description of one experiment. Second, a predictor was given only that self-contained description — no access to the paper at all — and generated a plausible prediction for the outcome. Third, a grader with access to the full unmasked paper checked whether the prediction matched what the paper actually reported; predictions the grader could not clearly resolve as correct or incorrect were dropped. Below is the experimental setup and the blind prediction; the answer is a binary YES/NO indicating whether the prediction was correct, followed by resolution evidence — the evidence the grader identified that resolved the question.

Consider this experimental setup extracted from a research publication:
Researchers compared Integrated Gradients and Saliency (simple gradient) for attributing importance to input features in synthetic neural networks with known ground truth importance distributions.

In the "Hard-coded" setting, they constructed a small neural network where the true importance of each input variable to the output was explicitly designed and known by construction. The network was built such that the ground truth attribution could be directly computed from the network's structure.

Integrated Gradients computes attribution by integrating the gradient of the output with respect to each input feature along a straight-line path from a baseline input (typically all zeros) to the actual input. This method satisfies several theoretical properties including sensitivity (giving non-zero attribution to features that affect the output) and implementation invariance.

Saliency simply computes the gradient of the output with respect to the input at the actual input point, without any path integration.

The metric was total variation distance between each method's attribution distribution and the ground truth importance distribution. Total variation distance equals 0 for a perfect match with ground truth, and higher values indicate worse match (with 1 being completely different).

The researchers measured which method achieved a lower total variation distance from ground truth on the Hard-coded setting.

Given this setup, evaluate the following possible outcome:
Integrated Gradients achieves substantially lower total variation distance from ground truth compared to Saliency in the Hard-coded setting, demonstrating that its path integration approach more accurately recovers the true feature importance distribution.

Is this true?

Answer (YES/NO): NO